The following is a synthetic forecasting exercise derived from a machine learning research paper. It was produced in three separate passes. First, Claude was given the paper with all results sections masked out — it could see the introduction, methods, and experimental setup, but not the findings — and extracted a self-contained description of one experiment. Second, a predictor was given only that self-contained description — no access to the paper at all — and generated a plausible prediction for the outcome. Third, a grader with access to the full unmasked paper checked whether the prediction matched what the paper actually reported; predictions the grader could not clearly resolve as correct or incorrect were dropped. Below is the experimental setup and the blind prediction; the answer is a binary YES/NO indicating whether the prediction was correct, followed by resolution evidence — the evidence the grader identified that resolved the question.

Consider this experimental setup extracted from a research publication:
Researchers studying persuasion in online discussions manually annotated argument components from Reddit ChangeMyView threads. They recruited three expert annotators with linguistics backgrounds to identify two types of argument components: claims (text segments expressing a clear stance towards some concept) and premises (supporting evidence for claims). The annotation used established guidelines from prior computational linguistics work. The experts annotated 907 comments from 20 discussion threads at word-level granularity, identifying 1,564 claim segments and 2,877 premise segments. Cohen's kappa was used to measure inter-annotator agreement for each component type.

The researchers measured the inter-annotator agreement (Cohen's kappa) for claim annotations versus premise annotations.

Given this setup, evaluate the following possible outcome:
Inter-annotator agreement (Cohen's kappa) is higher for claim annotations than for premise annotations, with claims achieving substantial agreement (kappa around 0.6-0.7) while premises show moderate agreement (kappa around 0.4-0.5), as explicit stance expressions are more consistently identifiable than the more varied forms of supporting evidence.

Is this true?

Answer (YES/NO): NO